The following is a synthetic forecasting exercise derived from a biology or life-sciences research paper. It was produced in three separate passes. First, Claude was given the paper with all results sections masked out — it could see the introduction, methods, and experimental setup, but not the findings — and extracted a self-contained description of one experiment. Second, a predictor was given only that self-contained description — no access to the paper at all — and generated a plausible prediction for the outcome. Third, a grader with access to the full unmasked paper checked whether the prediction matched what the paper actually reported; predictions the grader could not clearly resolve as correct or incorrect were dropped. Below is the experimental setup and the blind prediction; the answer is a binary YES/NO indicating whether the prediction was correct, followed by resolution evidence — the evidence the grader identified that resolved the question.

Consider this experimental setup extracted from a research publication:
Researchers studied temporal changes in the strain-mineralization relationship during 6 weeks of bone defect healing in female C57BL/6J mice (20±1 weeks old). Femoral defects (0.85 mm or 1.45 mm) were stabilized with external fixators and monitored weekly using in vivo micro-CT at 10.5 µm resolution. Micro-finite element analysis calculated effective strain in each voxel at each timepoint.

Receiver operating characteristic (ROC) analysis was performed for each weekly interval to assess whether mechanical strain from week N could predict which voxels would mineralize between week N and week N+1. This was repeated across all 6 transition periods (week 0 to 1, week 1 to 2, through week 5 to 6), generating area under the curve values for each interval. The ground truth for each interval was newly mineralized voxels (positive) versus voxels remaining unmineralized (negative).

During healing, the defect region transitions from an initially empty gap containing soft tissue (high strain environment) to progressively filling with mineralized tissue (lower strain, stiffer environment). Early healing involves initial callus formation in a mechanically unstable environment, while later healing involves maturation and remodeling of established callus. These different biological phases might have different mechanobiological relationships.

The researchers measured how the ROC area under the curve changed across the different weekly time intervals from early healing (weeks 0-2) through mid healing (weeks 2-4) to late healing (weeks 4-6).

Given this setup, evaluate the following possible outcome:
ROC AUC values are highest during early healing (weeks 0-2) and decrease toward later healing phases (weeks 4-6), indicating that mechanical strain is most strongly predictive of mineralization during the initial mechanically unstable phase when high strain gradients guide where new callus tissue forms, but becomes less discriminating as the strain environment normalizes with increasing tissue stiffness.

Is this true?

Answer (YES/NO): NO